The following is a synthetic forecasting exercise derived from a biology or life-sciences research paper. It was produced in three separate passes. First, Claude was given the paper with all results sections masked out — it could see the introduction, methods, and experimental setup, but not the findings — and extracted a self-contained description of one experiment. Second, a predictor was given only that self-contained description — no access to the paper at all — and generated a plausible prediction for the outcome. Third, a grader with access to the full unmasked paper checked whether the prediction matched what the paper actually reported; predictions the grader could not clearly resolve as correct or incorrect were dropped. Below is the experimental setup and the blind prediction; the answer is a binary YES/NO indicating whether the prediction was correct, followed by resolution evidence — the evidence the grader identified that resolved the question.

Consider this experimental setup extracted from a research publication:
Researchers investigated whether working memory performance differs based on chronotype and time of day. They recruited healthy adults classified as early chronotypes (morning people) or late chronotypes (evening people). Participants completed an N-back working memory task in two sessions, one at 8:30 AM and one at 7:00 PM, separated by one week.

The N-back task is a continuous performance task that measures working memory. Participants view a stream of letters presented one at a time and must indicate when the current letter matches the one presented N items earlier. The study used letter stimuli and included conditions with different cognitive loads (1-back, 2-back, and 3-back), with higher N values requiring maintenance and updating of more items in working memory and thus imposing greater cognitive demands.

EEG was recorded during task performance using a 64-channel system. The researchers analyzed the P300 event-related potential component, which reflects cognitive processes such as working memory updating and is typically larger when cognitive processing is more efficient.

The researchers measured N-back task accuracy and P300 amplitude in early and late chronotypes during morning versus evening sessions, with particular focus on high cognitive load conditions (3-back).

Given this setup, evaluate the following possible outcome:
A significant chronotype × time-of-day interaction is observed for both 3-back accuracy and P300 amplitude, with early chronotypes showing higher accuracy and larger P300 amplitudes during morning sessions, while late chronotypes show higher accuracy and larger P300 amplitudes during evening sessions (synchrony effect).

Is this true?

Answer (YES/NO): YES